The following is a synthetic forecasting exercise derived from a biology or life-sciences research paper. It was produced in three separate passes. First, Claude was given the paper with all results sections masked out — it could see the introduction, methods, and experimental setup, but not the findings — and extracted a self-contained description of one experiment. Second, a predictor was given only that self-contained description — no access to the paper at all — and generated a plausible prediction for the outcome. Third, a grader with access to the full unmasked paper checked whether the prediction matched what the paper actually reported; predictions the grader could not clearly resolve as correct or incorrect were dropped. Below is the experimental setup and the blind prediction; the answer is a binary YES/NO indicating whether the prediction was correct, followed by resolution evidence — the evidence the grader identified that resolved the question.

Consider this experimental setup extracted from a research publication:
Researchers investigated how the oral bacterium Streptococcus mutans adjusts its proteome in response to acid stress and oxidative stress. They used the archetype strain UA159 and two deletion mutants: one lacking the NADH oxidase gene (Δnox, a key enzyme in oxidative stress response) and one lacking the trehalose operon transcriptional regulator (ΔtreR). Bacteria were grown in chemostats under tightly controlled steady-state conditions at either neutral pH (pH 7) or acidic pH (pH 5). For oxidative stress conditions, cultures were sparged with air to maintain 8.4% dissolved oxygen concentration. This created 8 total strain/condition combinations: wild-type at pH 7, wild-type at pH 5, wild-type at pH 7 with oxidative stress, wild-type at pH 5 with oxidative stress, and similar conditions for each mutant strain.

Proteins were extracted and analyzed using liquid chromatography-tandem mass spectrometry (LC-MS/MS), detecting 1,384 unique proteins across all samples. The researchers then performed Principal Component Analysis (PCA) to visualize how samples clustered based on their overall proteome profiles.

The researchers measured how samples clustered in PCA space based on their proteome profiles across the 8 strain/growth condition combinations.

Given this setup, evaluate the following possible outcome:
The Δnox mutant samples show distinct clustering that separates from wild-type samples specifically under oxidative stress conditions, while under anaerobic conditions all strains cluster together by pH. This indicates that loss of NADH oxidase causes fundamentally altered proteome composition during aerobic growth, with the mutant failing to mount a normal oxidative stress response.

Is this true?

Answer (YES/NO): NO